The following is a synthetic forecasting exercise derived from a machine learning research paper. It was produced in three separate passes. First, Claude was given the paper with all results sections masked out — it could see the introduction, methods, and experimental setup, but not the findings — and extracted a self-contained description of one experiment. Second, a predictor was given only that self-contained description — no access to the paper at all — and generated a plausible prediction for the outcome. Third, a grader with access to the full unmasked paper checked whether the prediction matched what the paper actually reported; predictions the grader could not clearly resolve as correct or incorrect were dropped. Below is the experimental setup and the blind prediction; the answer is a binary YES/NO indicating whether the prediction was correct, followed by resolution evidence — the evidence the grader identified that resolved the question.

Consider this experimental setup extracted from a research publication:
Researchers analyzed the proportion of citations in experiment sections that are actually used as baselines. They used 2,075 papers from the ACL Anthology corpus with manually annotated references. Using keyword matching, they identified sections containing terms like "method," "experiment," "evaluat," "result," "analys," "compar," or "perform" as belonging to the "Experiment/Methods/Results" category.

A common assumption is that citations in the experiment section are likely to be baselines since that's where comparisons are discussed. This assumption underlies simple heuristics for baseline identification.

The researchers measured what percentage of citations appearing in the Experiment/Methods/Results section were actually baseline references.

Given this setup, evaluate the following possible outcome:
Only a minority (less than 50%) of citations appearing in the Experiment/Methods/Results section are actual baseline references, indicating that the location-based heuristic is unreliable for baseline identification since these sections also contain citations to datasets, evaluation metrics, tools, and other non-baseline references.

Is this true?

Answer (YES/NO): YES